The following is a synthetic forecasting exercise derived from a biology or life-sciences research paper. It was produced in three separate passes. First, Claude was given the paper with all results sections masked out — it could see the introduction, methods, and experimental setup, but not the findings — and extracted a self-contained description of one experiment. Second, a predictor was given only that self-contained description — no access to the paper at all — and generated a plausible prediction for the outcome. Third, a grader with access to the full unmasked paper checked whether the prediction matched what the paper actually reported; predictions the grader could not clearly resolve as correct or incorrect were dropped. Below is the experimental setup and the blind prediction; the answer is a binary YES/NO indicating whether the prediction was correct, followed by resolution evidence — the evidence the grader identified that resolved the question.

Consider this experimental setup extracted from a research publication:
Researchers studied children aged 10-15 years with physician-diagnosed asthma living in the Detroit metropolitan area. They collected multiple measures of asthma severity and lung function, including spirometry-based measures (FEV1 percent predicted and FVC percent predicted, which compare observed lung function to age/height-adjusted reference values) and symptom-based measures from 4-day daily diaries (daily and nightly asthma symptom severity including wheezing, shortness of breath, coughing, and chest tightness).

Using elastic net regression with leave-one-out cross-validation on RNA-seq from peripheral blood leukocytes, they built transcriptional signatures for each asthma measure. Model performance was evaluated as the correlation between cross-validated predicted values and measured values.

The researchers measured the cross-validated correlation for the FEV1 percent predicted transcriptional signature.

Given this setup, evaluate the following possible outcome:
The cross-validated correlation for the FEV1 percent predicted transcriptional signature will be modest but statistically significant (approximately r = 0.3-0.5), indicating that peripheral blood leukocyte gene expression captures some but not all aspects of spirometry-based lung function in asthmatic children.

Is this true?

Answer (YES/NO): NO